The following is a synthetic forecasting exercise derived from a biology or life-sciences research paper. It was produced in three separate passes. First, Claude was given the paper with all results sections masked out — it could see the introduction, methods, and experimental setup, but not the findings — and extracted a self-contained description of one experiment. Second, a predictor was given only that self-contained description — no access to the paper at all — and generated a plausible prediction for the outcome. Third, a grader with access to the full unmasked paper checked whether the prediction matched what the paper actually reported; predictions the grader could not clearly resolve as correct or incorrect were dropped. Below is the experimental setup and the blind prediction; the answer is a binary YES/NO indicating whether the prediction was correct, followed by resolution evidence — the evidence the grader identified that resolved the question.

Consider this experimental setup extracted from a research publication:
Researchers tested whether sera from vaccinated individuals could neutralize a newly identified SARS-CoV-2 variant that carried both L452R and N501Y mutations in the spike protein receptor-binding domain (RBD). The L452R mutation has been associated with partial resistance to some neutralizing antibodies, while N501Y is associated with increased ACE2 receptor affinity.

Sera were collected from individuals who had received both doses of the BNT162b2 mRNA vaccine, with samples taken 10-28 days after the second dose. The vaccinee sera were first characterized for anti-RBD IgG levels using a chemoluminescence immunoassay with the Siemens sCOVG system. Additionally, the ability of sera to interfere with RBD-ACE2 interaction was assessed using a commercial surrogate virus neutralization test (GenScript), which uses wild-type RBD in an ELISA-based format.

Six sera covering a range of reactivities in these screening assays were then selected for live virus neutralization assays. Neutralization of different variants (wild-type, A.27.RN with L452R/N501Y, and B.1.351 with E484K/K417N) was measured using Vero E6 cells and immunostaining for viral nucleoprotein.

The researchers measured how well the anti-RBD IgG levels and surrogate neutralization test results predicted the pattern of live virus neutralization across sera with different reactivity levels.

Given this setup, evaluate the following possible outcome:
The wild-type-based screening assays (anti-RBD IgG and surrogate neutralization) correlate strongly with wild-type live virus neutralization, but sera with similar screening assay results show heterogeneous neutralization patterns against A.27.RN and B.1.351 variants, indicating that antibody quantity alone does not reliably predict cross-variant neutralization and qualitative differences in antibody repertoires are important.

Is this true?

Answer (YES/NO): NO